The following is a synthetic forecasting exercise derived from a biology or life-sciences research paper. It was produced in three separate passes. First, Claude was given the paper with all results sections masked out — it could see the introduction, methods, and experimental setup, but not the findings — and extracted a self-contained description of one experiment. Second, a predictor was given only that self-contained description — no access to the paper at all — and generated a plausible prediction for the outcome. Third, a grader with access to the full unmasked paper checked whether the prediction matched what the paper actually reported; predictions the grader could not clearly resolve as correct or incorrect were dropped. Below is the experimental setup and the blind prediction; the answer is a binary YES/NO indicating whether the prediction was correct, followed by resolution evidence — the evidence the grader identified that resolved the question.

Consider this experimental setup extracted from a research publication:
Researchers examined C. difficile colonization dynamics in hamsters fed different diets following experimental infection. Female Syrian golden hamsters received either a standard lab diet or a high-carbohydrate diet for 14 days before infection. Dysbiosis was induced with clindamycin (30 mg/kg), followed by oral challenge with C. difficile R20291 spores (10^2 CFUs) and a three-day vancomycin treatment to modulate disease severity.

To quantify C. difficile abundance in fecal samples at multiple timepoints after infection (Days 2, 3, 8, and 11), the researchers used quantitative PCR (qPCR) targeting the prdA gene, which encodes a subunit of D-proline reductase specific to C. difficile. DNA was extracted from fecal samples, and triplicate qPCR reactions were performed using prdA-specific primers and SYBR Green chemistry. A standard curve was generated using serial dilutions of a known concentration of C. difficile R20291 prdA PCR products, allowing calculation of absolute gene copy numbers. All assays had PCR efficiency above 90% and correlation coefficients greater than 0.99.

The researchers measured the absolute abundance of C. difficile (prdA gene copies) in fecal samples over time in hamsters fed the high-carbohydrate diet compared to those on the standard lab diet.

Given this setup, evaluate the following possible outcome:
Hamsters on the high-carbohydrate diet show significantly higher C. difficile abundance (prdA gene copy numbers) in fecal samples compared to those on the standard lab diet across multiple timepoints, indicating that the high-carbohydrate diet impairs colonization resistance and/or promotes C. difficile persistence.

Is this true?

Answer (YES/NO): NO